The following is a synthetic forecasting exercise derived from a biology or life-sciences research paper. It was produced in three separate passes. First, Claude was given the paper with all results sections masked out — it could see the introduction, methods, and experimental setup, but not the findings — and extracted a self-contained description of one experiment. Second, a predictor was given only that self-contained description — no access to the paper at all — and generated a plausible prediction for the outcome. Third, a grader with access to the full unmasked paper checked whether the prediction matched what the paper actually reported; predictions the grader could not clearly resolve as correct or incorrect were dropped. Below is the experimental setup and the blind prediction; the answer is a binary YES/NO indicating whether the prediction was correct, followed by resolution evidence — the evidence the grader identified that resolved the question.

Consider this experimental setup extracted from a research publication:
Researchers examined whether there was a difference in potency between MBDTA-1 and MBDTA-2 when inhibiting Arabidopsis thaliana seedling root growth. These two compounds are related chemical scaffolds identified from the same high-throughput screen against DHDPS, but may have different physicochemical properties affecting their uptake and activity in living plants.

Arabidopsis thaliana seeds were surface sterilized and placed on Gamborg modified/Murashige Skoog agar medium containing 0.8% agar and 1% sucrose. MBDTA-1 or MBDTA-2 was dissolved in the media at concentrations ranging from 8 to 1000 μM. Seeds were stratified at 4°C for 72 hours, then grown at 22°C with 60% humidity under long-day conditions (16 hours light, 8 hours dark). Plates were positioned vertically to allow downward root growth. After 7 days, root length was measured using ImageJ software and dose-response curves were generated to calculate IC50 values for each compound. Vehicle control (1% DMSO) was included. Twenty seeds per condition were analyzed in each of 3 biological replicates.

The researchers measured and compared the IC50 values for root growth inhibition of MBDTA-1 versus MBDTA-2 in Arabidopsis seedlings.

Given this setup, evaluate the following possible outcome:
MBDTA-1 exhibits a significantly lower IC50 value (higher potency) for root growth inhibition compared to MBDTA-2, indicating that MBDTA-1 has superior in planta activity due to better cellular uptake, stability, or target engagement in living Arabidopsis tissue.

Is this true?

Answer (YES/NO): NO